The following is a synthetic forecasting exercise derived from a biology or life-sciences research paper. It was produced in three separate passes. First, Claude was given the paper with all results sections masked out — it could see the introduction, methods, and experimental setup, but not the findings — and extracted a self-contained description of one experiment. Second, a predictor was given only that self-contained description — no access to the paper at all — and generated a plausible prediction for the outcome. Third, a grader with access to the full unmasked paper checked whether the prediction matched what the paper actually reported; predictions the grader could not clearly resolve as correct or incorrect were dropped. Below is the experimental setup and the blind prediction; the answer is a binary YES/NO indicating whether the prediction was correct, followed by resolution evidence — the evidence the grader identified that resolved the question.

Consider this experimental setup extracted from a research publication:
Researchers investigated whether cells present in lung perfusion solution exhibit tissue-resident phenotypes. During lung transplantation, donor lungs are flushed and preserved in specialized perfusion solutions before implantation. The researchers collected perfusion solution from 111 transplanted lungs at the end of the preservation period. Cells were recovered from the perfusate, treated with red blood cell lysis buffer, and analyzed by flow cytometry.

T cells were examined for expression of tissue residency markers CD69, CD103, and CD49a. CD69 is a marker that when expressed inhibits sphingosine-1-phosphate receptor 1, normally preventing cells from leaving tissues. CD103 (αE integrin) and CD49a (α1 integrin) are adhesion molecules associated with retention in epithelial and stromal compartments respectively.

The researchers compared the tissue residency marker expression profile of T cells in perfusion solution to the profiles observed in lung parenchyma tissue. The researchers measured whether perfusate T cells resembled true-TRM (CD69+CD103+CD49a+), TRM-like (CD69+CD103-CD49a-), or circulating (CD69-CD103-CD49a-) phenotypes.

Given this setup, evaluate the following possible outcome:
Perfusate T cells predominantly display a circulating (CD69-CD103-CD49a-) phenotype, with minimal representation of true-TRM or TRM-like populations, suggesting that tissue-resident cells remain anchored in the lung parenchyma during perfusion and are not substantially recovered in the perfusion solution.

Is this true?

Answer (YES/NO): NO